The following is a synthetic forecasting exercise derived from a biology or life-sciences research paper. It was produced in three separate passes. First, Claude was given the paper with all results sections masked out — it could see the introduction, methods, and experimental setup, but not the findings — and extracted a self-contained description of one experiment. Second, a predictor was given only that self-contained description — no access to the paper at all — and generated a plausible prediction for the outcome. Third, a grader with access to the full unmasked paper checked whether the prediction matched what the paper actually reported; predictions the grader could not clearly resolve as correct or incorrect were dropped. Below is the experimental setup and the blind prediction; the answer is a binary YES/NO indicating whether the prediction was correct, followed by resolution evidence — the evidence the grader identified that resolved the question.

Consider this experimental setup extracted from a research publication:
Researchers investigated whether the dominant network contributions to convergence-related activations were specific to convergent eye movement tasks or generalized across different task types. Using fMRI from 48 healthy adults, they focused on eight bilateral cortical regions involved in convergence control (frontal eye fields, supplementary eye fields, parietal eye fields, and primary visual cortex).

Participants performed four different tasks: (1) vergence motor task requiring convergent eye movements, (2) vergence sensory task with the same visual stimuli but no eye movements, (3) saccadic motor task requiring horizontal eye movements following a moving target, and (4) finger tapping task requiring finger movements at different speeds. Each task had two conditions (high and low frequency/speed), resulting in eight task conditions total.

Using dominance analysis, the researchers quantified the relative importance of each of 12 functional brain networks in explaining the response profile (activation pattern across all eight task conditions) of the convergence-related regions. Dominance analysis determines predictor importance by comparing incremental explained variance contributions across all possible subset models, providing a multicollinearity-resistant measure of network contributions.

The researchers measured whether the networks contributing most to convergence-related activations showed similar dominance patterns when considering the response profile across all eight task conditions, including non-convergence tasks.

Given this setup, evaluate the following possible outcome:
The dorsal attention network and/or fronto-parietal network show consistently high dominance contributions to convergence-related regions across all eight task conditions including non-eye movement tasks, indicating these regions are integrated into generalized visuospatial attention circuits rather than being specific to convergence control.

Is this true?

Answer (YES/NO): NO